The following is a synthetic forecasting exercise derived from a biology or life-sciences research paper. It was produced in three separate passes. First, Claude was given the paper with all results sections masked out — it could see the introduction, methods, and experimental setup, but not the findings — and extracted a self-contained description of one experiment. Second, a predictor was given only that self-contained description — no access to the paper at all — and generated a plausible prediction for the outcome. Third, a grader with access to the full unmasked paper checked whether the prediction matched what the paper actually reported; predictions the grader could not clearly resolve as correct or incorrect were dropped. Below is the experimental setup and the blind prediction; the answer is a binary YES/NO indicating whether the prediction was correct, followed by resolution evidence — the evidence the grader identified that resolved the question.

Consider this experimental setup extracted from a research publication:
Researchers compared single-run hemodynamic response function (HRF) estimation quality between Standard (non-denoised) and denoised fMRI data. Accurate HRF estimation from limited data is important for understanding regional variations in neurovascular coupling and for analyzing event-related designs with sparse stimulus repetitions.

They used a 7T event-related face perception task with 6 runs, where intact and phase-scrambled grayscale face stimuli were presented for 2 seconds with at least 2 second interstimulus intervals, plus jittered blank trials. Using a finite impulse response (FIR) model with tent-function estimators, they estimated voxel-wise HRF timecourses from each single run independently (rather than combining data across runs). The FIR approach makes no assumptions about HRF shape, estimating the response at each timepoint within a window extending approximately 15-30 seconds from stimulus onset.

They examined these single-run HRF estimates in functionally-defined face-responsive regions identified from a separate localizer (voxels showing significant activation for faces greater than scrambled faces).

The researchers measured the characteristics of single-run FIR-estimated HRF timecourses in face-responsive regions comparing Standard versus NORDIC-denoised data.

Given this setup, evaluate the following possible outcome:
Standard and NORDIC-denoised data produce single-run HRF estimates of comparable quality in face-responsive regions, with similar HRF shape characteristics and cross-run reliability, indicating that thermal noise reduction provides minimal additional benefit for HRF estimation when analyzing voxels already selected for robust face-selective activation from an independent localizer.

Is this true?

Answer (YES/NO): NO